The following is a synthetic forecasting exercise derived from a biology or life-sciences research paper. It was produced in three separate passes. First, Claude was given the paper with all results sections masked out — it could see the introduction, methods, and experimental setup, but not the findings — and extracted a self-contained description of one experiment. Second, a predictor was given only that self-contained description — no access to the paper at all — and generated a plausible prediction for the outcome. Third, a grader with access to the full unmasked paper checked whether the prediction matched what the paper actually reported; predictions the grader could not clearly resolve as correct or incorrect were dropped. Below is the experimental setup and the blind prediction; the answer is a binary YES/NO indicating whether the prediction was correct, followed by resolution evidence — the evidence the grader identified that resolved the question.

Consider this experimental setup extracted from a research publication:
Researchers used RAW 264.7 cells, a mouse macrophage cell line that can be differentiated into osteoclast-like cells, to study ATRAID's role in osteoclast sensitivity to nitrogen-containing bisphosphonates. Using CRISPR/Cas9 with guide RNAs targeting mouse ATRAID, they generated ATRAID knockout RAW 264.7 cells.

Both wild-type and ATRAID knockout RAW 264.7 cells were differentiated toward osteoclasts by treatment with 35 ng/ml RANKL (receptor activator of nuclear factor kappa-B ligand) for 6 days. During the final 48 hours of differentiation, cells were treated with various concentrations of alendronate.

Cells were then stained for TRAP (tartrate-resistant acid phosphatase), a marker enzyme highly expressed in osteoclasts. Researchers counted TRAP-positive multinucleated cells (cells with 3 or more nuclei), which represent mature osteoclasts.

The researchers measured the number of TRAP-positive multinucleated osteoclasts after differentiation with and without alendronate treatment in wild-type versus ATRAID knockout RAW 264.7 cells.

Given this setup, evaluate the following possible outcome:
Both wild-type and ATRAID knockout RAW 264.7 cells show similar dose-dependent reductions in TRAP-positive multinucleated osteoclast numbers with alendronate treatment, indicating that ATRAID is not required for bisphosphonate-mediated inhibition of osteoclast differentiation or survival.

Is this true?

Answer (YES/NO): NO